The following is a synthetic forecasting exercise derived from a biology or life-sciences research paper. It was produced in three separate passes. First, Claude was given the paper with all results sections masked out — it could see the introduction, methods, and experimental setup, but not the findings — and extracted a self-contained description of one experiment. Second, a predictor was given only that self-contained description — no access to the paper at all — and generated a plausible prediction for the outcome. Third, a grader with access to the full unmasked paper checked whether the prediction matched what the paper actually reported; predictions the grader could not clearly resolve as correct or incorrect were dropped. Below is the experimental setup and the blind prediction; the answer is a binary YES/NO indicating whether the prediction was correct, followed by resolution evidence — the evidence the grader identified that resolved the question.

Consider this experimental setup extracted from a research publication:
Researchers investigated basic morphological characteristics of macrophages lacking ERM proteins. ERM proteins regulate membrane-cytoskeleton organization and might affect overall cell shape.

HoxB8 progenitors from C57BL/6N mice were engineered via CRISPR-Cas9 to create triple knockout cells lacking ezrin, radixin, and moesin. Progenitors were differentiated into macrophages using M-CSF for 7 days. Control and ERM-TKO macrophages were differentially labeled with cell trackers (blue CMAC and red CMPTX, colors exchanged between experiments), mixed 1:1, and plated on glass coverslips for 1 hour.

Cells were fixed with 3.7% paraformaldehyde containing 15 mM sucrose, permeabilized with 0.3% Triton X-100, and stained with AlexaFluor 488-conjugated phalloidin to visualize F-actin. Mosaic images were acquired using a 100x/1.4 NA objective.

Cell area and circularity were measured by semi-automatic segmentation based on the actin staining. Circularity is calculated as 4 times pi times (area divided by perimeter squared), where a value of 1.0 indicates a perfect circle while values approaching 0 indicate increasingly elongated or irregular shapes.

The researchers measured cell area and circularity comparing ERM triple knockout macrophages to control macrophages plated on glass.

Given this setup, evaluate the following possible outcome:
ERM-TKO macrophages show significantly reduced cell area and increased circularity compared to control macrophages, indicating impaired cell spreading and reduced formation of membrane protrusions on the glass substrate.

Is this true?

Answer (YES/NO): NO